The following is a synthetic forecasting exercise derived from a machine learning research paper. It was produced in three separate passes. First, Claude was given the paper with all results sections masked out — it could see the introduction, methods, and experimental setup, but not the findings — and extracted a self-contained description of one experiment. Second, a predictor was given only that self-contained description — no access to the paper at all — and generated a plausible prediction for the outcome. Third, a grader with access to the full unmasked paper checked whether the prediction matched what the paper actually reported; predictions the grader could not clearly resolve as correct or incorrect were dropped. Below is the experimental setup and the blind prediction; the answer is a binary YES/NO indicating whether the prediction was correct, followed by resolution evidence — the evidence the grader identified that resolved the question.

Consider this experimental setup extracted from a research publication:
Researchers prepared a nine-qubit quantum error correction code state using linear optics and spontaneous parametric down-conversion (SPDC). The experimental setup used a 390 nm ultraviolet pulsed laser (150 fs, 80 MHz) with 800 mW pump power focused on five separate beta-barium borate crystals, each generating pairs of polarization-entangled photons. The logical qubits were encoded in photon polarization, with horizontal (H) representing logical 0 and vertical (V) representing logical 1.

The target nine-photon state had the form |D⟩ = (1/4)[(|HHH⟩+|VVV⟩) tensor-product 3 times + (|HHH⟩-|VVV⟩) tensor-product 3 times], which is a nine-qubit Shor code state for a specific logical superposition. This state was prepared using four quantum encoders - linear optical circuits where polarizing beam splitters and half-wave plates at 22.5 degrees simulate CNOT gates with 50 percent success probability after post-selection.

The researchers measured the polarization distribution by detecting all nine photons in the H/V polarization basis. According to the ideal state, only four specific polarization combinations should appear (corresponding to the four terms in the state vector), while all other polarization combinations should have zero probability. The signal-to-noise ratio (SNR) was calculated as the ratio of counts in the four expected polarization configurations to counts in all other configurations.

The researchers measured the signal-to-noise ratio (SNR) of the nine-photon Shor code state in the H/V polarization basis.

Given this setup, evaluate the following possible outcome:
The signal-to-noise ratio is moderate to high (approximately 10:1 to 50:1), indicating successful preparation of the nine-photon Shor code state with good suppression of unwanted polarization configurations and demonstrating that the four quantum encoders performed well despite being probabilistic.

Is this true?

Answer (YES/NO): NO